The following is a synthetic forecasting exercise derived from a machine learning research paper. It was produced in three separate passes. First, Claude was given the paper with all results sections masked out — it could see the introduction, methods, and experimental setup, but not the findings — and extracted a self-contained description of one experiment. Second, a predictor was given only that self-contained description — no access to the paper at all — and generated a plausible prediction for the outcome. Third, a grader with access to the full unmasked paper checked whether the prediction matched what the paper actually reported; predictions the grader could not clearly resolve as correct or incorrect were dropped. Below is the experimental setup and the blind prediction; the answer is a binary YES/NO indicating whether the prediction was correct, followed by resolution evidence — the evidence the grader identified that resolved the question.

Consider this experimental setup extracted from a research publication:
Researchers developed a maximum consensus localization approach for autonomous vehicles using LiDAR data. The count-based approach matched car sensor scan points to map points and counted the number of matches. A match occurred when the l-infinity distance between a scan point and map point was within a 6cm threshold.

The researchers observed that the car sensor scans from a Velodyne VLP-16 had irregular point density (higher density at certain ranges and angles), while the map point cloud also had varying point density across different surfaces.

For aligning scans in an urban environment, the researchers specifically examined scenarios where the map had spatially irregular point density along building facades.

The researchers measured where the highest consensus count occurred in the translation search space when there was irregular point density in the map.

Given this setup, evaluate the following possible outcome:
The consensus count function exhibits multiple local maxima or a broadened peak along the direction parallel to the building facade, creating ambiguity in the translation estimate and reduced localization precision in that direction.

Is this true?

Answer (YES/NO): NO